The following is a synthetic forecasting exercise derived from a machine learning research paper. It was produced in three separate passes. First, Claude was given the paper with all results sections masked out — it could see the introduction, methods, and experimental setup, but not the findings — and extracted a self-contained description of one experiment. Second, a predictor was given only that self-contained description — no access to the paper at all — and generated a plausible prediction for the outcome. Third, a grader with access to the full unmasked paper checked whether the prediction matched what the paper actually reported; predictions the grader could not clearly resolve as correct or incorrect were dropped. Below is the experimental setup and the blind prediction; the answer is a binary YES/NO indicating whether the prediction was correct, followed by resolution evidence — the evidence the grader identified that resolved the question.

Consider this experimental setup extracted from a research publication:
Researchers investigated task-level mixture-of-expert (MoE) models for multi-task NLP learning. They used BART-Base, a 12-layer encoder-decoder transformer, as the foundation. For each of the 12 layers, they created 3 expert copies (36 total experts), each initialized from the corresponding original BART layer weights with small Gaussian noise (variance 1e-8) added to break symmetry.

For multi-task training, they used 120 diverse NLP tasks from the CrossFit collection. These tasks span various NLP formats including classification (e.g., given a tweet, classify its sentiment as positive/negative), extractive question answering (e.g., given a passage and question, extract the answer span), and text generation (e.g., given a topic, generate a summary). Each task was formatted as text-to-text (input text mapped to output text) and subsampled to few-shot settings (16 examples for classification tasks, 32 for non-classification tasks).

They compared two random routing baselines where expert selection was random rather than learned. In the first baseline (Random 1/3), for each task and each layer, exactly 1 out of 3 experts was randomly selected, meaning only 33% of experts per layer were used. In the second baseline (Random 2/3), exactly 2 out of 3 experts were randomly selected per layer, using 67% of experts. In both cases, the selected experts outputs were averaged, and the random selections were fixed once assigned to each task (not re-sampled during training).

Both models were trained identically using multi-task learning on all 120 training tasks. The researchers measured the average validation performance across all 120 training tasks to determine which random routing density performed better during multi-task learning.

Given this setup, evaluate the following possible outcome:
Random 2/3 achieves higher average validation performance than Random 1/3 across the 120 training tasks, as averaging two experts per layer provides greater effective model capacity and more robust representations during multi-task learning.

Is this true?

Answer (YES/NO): YES